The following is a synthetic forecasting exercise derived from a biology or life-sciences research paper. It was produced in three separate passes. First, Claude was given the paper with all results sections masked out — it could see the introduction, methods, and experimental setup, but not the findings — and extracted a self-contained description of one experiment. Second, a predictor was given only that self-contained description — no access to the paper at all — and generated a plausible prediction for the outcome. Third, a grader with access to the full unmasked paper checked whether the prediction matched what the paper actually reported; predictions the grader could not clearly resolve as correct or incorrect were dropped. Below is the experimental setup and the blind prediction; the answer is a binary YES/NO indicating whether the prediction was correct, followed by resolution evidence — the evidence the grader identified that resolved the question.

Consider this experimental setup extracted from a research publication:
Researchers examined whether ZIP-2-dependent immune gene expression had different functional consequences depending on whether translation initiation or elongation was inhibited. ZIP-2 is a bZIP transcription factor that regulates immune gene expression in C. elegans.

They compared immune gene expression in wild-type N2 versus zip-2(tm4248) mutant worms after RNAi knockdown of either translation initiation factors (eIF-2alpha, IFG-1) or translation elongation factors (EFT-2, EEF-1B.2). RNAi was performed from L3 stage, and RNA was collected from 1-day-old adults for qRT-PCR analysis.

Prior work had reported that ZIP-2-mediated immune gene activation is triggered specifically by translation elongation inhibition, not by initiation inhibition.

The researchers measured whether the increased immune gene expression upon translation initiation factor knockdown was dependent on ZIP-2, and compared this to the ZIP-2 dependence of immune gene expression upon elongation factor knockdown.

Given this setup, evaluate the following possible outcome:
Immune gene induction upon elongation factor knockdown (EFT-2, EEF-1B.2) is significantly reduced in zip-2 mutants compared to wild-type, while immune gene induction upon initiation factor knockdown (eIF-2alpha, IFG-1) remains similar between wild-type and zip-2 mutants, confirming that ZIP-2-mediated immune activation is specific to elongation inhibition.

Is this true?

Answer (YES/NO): NO